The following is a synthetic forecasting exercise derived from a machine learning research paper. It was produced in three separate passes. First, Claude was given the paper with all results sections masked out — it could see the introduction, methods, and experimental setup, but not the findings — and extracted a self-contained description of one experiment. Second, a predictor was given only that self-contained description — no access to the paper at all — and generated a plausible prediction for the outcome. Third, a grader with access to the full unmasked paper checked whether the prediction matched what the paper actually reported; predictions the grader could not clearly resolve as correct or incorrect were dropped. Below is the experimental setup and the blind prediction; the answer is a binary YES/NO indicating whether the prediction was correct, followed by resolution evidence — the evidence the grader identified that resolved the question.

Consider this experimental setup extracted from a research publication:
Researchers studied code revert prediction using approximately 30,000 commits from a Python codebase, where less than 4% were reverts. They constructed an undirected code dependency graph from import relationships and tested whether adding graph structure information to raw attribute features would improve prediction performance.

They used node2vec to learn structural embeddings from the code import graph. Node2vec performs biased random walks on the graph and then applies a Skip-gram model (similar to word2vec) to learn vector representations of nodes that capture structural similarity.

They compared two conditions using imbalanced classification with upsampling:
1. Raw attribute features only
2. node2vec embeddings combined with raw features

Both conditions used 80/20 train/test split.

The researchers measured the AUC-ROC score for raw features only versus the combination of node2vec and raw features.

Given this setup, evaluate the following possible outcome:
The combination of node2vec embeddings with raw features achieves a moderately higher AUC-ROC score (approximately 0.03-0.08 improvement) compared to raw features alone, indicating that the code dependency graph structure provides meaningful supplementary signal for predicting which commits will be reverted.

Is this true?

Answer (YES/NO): NO